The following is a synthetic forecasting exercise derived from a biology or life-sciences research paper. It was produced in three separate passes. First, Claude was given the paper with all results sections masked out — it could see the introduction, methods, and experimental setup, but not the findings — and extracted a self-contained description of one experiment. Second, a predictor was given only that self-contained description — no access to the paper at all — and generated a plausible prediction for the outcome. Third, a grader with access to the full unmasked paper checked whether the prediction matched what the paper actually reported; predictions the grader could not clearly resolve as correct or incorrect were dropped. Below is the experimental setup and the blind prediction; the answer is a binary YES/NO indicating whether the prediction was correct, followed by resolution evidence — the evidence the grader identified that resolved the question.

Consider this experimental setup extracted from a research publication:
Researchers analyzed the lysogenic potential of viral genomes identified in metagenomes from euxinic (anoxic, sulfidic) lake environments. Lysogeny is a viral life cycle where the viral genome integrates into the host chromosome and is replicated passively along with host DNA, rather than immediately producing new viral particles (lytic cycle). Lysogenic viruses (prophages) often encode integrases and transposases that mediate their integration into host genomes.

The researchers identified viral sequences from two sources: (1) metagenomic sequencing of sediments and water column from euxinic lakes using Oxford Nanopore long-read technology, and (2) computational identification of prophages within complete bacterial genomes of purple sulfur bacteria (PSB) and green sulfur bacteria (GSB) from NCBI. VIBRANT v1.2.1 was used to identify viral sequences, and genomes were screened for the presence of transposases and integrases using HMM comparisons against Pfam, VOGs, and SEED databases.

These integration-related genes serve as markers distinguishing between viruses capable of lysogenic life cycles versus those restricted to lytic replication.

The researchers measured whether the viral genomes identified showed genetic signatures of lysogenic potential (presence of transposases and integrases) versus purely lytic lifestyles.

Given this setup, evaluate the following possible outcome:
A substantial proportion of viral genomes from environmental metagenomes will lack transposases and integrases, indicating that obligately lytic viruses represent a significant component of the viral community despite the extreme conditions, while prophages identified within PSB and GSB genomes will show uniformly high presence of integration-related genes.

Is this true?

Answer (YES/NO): NO